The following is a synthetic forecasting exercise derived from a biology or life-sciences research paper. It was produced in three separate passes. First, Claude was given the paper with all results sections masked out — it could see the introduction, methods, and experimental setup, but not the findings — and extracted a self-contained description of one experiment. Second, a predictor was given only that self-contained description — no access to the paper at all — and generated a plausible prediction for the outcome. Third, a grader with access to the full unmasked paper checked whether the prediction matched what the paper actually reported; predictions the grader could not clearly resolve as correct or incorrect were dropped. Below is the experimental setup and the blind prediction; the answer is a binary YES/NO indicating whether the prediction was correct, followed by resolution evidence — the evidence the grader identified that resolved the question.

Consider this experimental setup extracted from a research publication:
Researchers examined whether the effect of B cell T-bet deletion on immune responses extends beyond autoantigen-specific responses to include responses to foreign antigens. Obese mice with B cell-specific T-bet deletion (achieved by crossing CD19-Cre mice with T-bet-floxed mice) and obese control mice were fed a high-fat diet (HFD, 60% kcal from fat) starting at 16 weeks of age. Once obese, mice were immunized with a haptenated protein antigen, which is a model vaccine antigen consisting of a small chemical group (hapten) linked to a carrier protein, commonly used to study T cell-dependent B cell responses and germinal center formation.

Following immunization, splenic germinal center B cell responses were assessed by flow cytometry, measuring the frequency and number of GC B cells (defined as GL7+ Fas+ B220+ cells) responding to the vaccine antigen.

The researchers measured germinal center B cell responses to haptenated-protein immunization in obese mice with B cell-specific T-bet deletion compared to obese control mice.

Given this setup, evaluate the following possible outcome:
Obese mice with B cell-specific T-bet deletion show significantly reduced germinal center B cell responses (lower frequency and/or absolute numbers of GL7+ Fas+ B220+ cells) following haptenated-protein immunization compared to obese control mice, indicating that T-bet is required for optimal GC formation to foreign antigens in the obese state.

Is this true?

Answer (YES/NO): NO